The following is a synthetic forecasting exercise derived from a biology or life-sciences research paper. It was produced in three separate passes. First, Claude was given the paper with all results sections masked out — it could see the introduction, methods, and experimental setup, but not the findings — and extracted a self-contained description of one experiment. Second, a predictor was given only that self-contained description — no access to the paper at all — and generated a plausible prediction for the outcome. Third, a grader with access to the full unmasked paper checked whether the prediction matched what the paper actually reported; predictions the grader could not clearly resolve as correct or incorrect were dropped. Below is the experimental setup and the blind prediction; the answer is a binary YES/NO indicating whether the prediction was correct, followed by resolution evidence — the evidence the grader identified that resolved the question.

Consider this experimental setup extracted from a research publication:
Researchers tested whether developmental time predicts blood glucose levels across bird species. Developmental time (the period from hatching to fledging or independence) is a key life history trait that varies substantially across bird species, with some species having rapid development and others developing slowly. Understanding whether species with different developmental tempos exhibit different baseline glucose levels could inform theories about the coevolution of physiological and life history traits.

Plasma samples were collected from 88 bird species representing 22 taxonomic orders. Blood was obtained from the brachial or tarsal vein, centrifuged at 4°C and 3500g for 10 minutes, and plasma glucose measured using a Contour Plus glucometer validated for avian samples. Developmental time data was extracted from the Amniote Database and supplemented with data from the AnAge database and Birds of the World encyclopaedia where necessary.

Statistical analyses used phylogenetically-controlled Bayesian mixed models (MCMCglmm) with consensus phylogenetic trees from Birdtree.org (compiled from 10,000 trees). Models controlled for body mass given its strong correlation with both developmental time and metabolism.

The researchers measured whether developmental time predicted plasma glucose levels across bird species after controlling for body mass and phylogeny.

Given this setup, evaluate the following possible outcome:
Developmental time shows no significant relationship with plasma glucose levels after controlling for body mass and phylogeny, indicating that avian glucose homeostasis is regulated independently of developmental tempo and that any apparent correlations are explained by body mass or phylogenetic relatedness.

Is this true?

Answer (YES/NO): YES